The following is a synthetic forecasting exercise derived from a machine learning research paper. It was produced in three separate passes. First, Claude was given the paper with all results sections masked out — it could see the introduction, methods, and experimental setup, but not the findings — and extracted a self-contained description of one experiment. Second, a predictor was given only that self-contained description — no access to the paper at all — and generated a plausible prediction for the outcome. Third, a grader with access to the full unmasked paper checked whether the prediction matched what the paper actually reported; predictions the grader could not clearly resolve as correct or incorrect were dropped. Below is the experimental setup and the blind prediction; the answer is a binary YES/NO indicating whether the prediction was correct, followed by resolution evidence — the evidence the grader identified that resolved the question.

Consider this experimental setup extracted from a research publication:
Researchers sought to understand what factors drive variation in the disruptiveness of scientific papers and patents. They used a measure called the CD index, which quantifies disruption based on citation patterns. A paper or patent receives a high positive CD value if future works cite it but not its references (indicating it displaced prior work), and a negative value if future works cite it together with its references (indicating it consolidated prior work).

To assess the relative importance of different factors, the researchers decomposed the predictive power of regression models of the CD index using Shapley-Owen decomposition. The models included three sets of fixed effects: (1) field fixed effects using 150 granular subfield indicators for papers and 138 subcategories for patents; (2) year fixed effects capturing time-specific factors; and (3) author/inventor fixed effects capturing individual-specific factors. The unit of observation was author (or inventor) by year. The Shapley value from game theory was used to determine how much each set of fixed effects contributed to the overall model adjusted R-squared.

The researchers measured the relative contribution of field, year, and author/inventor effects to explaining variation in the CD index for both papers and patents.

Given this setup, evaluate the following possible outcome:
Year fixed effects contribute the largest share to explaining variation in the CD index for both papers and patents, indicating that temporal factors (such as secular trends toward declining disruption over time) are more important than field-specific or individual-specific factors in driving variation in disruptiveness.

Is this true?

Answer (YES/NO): NO